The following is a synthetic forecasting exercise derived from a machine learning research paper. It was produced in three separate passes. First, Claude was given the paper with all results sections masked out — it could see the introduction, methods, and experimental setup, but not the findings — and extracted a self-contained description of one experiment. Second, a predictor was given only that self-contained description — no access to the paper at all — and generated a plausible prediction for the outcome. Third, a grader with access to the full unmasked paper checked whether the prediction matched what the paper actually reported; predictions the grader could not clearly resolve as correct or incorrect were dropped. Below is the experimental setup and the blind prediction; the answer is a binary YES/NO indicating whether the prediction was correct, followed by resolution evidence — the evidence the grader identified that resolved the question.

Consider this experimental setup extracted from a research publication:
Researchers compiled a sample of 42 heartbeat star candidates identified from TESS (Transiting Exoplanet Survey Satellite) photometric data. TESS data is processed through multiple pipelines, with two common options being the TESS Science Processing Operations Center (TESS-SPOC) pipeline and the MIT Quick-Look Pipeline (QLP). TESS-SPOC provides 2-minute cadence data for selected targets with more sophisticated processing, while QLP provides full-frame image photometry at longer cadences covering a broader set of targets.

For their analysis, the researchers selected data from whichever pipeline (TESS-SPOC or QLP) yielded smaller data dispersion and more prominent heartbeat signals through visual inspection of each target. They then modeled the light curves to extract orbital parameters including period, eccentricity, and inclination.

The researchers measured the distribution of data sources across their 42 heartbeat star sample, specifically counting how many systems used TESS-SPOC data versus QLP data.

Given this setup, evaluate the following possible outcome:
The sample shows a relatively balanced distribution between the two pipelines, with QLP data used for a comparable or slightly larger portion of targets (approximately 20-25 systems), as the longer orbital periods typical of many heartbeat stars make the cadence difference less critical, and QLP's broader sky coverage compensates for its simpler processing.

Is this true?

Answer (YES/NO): NO